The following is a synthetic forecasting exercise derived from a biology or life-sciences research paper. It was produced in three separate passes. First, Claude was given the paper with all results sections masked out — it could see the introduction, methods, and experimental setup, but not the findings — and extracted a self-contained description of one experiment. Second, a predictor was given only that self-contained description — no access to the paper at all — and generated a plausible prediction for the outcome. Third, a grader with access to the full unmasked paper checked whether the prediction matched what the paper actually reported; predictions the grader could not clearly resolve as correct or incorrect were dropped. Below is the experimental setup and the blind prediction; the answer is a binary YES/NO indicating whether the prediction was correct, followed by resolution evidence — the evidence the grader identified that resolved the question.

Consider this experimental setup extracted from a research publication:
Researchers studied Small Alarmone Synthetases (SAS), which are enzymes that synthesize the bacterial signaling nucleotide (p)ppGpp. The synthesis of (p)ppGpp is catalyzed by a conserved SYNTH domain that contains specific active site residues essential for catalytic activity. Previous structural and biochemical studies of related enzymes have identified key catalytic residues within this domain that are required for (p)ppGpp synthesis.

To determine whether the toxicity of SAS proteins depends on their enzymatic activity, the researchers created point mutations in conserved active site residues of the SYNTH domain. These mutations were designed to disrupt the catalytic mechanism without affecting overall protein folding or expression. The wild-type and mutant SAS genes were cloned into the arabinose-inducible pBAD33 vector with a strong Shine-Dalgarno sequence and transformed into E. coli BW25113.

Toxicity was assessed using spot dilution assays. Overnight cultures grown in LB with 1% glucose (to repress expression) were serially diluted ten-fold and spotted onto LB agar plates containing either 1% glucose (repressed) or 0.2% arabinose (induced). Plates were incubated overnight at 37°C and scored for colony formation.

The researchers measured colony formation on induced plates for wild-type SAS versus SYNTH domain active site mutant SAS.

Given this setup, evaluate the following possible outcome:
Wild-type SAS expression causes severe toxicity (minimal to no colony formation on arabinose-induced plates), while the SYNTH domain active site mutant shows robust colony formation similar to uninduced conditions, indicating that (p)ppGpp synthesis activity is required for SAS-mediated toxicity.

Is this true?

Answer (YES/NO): YES